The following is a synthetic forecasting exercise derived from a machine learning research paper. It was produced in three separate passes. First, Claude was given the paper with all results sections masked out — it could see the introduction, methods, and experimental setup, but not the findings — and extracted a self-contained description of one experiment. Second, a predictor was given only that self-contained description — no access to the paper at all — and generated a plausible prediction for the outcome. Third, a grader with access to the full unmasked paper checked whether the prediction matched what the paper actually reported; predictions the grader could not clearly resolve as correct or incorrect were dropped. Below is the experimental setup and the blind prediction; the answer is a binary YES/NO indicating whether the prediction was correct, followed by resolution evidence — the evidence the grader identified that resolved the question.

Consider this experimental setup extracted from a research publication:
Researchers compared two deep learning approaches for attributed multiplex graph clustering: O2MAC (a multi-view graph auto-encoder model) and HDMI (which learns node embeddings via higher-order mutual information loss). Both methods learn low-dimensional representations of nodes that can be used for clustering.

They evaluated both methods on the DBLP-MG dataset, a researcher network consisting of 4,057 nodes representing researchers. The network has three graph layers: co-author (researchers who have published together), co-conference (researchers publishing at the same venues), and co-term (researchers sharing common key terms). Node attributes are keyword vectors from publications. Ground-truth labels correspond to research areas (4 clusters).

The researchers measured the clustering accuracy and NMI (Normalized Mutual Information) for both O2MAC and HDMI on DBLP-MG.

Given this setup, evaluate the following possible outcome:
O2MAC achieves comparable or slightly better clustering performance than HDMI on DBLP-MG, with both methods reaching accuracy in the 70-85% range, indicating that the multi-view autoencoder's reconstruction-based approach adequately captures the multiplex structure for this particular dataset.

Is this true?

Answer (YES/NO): NO